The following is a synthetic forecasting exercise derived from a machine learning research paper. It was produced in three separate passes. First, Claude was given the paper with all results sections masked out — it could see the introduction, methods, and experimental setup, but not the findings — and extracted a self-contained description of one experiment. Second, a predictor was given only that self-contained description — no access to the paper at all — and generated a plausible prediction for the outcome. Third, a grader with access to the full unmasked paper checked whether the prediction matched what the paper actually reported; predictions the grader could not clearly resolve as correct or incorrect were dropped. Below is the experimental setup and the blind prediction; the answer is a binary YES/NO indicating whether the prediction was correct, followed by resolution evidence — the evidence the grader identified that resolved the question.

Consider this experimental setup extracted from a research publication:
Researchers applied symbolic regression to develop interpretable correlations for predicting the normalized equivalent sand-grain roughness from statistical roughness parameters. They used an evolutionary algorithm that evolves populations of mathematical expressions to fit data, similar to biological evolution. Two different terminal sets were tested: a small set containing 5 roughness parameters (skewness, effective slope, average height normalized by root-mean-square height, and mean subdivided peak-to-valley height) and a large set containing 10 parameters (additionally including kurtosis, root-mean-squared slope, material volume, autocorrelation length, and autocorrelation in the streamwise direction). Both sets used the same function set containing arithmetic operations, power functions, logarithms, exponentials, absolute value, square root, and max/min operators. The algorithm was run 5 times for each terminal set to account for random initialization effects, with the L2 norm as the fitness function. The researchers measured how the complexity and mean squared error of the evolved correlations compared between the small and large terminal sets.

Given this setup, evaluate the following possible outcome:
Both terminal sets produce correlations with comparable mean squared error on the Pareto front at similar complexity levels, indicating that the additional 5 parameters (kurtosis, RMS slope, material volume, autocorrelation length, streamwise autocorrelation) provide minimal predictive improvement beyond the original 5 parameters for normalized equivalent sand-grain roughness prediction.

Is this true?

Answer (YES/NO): NO